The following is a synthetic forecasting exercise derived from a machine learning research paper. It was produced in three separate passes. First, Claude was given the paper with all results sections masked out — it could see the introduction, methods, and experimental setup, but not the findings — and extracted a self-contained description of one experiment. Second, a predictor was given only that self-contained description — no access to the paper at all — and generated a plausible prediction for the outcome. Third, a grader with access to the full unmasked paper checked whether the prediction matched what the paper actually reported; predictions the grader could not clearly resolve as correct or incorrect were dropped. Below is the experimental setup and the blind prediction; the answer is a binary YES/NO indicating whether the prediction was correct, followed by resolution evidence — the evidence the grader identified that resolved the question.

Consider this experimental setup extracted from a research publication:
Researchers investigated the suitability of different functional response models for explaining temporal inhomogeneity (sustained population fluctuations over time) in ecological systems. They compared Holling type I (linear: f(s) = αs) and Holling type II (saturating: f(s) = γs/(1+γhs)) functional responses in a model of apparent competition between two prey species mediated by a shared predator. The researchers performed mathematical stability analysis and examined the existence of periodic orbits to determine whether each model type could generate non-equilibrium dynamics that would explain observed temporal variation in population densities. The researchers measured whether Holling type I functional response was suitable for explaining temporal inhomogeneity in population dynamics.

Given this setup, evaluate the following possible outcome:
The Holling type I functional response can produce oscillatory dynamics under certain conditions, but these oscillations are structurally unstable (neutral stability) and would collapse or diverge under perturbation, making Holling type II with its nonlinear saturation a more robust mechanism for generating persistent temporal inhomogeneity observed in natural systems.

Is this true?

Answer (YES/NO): NO